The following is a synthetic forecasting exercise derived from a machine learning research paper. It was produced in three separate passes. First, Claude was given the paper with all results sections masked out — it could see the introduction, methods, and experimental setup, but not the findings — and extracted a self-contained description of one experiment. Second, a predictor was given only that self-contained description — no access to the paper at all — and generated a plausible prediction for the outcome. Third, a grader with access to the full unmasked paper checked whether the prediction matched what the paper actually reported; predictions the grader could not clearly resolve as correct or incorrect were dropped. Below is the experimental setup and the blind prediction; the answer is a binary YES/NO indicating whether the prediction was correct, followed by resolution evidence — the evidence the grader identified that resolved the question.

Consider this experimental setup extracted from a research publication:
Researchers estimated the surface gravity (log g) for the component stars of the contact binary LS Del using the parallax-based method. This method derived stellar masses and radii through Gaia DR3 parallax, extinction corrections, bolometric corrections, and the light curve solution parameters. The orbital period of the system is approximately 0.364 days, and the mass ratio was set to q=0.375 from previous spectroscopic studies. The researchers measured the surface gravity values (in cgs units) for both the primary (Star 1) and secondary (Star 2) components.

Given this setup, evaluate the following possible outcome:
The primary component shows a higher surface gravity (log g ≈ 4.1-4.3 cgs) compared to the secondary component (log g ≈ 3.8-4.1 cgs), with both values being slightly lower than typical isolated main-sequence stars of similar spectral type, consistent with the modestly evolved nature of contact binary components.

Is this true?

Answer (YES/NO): NO